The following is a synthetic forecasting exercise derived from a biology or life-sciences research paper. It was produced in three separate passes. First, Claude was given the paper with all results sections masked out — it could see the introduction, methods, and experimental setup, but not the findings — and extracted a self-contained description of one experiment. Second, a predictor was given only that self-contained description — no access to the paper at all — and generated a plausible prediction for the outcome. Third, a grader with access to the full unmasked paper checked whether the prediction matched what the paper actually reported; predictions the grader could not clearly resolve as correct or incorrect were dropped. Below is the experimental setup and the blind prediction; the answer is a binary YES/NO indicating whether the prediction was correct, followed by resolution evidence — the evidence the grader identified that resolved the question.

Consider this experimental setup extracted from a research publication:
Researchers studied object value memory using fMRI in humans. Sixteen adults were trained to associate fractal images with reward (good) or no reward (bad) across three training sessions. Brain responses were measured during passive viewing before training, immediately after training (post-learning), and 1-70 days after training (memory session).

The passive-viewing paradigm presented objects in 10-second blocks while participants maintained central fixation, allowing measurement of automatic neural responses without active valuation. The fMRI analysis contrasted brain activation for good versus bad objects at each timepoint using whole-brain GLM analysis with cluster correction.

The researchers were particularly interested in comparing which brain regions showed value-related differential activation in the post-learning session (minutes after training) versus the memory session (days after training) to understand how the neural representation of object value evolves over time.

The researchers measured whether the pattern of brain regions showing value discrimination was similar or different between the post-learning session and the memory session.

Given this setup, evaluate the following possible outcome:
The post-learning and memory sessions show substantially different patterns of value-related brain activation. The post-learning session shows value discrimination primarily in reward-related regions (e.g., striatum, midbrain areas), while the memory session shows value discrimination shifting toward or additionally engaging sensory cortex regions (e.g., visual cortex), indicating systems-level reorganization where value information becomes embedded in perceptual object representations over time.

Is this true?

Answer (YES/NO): NO